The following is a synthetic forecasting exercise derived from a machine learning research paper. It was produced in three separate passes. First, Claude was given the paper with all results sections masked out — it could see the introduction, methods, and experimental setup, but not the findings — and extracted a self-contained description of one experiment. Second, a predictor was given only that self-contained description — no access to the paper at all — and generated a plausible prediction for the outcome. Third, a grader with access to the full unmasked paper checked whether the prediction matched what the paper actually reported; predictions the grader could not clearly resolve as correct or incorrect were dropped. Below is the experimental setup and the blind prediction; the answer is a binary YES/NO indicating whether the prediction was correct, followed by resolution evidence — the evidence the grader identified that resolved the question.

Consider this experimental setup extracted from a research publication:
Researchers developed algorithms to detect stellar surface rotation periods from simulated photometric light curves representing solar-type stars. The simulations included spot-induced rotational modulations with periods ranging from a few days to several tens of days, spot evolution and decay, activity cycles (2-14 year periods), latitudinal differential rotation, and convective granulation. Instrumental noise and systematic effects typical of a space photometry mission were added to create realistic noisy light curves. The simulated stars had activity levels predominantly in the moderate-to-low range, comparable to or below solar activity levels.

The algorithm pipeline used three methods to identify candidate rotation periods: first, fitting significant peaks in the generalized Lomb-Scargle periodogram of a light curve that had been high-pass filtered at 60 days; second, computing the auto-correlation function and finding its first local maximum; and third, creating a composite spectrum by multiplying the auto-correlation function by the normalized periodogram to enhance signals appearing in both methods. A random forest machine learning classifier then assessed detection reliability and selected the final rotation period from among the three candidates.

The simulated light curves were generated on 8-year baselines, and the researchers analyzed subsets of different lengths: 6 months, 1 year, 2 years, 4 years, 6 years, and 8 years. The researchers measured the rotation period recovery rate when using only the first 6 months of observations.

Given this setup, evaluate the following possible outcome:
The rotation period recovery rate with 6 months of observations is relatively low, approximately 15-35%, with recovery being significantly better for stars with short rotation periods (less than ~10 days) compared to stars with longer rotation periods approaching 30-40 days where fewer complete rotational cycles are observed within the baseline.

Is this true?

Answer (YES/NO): NO